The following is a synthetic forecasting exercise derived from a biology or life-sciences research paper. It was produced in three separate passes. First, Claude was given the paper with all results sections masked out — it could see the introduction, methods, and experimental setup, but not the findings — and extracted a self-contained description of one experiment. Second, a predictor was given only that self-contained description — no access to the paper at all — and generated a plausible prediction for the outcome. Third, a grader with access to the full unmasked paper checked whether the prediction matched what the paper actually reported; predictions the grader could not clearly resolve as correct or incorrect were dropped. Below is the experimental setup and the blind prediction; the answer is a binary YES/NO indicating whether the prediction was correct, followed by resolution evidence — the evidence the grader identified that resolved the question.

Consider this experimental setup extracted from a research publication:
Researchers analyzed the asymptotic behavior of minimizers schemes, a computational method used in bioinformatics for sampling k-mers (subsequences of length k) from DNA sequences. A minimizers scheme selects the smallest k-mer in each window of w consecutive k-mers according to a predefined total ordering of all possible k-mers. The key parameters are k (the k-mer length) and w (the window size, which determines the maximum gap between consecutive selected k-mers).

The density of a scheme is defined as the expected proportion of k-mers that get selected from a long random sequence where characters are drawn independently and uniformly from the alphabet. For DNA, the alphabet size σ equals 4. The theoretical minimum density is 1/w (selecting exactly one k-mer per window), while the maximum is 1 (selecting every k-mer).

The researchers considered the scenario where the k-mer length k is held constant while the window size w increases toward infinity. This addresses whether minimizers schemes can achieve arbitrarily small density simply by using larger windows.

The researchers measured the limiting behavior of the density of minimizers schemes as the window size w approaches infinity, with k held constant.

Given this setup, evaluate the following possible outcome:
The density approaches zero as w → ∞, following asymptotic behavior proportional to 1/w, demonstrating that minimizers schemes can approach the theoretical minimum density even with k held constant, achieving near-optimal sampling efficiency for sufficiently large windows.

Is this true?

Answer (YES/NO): NO